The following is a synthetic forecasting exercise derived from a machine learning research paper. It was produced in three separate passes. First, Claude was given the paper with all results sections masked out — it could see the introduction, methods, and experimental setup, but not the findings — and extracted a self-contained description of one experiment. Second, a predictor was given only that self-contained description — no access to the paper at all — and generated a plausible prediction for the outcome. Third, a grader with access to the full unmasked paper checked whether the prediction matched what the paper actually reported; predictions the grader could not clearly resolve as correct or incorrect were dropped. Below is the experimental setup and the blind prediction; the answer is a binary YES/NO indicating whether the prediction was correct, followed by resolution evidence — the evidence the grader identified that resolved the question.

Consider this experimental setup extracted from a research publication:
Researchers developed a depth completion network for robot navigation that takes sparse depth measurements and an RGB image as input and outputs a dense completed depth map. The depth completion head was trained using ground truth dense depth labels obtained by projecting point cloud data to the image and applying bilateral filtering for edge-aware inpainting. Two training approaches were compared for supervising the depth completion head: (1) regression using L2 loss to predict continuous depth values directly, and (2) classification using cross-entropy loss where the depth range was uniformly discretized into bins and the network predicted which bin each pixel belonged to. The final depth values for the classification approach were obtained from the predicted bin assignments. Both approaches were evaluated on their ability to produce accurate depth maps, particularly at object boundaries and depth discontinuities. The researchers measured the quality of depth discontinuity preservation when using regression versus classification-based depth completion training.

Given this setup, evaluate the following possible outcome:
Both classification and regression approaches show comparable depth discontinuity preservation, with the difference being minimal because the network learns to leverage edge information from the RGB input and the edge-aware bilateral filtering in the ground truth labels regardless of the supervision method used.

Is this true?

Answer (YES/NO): NO